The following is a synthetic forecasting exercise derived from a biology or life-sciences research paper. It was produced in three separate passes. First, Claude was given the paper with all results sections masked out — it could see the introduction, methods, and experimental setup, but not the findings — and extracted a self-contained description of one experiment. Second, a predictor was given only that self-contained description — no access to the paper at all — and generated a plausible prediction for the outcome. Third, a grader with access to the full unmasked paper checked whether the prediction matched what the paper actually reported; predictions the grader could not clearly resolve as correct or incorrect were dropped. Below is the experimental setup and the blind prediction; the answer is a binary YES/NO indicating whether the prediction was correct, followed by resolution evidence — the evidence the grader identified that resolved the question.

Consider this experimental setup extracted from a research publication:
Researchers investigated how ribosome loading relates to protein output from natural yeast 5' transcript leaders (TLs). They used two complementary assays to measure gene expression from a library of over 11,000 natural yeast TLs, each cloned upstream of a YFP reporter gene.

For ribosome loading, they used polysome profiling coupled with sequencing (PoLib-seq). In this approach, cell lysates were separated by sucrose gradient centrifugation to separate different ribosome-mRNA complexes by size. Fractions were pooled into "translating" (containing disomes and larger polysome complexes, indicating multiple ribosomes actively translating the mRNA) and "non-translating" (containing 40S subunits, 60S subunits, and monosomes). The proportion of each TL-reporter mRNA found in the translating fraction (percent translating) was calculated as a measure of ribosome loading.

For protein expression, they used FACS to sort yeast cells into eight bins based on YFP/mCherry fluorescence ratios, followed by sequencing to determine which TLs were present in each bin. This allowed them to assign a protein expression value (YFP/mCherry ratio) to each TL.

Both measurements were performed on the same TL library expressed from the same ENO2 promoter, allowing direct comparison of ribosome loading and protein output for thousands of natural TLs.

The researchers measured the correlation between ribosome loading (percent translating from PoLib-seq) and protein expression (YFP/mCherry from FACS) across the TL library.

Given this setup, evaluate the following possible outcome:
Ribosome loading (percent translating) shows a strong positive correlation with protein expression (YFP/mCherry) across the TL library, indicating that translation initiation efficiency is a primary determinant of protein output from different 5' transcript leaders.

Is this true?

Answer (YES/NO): YES